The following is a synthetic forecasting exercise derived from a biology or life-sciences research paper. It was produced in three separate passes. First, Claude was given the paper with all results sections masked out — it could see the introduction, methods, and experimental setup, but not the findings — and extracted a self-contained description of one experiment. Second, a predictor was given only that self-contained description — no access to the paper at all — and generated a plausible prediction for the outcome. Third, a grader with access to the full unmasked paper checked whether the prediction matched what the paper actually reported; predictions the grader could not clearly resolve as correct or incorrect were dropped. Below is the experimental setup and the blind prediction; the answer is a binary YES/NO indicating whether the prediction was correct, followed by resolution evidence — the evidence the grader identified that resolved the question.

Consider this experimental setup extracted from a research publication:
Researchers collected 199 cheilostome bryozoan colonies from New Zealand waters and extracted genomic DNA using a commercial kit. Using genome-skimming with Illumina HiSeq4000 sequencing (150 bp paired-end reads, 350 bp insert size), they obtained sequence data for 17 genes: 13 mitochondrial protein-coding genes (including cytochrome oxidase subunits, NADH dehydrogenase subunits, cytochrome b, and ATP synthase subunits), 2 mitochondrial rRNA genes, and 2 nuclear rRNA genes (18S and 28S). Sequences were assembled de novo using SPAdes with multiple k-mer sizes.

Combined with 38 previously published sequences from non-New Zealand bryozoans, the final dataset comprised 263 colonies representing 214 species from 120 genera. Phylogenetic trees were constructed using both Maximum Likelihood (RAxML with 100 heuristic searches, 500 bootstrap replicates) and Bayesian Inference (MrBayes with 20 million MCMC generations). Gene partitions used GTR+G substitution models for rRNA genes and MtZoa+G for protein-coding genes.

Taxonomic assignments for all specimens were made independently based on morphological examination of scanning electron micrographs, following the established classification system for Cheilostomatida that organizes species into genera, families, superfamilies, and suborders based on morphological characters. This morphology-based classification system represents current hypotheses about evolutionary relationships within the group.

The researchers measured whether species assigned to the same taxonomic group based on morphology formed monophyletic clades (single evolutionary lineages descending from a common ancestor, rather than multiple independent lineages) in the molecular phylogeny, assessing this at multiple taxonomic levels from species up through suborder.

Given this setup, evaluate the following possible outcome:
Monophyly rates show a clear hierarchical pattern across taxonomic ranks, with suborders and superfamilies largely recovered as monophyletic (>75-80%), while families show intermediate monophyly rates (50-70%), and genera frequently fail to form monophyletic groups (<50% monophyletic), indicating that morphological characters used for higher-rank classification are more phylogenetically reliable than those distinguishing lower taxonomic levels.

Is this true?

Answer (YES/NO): NO